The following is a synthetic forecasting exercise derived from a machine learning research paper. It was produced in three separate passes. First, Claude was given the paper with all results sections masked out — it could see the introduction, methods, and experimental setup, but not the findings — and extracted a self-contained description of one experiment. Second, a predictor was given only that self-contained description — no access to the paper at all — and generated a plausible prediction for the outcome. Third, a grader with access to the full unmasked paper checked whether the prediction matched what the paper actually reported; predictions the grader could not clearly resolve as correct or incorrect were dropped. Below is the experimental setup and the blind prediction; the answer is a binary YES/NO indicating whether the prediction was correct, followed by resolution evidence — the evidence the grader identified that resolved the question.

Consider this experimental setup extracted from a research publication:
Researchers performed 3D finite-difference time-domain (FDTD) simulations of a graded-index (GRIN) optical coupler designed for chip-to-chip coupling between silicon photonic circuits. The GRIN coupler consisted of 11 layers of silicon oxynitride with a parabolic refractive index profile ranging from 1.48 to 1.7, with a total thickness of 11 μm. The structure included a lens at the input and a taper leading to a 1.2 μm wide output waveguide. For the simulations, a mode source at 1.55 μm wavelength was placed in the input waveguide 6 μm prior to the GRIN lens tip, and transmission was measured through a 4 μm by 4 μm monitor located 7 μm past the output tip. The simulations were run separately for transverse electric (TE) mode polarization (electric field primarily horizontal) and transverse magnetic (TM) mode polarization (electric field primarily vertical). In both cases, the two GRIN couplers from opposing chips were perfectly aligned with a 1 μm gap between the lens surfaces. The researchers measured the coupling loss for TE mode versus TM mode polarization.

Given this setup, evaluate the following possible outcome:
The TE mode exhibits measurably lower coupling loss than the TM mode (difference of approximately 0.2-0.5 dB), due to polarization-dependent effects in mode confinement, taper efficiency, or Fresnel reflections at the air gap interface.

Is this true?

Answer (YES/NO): NO